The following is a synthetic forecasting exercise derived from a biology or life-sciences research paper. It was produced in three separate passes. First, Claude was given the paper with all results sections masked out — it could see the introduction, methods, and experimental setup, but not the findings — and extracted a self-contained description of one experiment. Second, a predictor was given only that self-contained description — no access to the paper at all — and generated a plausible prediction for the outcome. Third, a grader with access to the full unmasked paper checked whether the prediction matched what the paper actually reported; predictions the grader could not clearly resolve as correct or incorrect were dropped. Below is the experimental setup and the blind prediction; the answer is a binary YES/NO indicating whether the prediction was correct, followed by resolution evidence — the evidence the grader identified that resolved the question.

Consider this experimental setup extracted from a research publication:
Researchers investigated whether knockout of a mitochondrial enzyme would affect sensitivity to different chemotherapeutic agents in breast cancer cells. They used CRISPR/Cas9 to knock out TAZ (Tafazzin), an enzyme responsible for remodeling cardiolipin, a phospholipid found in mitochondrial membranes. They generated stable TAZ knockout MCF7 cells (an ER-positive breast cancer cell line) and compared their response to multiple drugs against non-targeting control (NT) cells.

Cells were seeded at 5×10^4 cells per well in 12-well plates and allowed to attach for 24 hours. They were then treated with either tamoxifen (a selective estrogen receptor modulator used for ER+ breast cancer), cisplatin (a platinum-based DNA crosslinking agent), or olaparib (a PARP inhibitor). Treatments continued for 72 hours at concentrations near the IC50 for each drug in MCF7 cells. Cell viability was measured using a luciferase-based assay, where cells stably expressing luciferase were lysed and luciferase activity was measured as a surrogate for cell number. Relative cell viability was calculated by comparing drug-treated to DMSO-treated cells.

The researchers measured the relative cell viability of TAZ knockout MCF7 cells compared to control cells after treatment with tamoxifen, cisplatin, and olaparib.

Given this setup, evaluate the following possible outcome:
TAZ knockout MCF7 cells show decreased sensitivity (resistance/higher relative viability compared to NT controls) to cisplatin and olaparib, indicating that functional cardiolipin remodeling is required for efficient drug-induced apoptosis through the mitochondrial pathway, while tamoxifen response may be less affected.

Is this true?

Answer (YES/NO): NO